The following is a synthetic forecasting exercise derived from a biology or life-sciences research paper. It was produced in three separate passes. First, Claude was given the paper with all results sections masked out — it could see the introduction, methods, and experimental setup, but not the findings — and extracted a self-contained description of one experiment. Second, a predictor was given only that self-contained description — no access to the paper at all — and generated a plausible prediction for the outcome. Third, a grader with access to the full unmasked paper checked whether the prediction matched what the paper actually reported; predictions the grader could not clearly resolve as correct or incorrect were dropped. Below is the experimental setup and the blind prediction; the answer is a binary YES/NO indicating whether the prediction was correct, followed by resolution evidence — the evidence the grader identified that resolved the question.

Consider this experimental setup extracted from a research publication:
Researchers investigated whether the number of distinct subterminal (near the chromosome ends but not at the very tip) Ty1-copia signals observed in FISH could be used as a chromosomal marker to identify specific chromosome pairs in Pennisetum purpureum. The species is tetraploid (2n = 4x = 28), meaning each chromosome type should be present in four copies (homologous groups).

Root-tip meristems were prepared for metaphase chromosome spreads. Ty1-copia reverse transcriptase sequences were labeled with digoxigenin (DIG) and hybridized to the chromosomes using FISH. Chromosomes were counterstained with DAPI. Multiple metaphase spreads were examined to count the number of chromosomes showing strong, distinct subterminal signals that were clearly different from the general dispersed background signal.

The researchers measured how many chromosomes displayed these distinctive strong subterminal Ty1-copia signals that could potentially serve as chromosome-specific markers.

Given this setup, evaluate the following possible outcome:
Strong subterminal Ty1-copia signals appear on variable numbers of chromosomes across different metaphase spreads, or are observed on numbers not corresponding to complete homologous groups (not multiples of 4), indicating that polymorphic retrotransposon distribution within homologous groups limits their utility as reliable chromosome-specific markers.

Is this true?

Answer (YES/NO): NO